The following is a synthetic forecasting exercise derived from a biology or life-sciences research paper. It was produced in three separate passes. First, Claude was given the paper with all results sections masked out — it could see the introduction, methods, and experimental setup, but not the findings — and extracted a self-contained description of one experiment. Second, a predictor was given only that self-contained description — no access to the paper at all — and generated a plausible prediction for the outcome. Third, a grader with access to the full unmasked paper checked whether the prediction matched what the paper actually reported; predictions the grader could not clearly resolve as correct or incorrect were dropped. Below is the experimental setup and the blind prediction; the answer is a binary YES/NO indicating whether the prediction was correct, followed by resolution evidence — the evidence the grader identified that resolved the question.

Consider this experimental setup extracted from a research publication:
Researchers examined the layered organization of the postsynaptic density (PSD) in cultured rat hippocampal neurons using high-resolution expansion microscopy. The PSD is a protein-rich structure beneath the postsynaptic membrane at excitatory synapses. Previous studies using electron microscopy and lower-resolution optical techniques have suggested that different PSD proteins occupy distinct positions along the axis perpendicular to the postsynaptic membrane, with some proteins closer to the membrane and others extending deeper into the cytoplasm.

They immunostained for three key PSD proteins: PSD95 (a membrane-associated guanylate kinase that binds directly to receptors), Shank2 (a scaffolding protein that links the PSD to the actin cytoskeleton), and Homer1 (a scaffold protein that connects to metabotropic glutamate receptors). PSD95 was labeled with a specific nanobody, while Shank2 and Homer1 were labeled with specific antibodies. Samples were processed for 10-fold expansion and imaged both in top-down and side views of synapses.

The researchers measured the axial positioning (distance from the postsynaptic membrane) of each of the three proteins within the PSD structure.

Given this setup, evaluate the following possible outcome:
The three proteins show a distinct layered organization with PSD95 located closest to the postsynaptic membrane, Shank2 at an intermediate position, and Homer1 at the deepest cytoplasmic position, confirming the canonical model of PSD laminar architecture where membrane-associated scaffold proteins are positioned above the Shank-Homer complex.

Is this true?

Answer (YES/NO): YES